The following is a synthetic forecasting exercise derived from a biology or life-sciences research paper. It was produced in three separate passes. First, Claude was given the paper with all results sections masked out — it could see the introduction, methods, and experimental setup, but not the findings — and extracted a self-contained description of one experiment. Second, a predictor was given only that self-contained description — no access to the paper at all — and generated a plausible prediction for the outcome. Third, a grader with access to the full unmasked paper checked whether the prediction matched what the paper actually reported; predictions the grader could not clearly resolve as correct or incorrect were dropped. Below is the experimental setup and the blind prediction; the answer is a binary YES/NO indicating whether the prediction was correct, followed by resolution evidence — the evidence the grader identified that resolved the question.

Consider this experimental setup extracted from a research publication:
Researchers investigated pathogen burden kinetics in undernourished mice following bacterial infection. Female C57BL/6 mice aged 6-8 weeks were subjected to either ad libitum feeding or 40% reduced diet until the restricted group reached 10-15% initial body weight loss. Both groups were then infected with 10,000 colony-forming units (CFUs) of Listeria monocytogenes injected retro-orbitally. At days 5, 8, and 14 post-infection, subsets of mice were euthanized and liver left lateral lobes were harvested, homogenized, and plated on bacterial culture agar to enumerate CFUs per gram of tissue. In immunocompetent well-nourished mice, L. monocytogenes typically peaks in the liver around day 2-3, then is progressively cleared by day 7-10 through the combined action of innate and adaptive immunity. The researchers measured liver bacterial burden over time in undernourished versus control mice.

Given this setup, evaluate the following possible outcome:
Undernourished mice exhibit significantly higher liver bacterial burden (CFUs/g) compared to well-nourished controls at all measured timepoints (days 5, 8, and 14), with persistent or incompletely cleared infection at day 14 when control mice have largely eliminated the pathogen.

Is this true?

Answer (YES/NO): YES